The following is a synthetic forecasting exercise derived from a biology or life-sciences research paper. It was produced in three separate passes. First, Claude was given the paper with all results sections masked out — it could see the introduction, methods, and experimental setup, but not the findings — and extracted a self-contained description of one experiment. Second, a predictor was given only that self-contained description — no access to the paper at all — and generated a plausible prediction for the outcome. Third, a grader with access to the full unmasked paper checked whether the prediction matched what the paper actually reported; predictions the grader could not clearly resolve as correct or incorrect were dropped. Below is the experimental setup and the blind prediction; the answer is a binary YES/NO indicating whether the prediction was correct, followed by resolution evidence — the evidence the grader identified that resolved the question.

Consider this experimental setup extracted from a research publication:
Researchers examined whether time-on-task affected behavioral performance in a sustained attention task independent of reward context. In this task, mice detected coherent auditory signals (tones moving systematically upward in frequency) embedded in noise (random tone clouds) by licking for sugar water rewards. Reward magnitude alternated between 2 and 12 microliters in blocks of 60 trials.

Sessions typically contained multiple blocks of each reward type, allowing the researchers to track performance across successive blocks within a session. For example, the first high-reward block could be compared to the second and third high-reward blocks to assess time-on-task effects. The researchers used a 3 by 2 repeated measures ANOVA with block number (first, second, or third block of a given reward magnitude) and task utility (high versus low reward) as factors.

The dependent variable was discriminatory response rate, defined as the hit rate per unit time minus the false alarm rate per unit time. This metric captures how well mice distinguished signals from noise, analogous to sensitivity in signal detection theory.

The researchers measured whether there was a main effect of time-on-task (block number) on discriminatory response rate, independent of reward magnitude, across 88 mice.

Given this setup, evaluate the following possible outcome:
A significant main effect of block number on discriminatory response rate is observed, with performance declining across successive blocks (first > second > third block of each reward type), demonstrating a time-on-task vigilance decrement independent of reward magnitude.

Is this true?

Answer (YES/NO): YES